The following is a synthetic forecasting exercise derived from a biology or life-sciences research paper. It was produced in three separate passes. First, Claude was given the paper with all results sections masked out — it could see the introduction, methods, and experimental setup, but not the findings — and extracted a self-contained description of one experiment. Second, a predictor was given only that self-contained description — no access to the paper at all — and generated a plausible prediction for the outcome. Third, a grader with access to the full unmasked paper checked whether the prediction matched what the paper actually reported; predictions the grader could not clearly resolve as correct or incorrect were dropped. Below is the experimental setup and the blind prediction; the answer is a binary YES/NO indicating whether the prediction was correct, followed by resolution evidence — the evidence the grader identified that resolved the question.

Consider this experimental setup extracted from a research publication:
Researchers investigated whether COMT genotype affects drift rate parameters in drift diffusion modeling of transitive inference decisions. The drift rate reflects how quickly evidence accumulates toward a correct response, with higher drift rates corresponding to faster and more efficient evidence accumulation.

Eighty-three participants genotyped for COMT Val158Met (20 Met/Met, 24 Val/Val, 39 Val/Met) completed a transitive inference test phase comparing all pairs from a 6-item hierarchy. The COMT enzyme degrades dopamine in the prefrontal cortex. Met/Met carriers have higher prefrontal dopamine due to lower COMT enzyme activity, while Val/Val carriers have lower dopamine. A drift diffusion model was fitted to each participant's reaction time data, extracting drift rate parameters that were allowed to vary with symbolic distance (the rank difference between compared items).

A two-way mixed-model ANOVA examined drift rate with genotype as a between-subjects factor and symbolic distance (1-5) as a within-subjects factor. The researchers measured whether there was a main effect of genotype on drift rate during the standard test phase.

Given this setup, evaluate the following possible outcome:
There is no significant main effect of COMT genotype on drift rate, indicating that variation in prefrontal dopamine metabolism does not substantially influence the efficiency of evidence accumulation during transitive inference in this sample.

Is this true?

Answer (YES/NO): YES